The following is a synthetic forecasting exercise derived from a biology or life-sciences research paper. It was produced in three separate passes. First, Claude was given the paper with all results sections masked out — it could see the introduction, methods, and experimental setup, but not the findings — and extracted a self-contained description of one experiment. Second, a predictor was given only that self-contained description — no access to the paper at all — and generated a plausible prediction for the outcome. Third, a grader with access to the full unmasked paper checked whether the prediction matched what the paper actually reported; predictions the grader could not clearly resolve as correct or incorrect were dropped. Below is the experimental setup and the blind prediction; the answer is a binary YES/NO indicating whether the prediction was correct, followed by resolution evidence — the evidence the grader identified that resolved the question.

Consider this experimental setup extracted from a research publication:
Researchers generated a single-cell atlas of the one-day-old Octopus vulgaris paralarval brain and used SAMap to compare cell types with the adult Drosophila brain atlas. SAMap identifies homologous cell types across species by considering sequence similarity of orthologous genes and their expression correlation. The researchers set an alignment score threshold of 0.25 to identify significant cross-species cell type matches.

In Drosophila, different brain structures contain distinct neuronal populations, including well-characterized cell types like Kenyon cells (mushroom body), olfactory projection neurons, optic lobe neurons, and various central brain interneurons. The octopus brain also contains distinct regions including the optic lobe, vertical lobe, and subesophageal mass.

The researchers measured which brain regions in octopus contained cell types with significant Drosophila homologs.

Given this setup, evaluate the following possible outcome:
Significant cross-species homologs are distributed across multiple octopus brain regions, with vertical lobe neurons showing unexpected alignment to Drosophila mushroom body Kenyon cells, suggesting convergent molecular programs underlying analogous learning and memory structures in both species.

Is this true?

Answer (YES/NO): YES